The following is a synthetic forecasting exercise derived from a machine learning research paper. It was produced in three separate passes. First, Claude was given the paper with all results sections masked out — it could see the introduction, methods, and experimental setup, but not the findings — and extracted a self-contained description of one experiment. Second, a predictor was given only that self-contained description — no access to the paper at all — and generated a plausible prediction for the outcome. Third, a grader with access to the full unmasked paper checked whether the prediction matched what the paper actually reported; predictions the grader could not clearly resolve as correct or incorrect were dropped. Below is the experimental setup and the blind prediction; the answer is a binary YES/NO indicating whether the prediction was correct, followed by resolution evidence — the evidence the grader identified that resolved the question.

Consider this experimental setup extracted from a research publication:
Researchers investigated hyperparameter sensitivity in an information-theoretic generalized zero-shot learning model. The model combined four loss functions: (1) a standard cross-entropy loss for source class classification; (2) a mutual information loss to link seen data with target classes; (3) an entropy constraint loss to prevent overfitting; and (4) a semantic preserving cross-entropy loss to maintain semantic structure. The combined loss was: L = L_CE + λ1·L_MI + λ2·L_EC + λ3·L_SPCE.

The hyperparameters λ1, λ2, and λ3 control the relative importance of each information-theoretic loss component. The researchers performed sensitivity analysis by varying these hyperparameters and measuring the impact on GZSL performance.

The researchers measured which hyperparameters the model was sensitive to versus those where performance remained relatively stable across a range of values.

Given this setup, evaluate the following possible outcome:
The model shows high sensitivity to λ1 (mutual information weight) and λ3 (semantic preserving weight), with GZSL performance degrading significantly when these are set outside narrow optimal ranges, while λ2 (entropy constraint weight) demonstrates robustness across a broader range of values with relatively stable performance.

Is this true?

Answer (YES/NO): NO